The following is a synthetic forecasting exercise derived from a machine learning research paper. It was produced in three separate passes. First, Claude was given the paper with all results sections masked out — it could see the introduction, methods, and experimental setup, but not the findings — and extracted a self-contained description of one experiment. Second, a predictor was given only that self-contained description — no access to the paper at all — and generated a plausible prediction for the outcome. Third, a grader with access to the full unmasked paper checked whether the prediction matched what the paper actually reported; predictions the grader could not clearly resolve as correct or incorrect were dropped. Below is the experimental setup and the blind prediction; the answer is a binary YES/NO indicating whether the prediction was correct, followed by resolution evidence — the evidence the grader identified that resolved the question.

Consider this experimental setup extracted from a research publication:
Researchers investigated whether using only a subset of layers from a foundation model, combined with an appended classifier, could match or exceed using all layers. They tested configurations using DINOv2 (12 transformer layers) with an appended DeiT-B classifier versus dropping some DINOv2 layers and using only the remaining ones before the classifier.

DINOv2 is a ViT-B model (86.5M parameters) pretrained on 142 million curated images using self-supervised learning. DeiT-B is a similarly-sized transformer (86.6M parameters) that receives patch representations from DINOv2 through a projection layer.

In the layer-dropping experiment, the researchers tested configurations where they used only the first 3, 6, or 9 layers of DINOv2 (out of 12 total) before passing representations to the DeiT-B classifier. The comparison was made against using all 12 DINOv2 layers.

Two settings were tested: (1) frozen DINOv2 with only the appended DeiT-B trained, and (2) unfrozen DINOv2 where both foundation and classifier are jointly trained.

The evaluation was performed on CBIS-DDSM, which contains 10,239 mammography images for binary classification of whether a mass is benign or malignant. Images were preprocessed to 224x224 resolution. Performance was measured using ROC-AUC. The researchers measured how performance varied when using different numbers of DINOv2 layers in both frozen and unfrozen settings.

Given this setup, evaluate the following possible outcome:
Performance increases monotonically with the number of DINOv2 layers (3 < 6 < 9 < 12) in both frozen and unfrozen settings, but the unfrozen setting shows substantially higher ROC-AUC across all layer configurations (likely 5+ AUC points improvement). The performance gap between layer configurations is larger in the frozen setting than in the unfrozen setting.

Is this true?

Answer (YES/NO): NO